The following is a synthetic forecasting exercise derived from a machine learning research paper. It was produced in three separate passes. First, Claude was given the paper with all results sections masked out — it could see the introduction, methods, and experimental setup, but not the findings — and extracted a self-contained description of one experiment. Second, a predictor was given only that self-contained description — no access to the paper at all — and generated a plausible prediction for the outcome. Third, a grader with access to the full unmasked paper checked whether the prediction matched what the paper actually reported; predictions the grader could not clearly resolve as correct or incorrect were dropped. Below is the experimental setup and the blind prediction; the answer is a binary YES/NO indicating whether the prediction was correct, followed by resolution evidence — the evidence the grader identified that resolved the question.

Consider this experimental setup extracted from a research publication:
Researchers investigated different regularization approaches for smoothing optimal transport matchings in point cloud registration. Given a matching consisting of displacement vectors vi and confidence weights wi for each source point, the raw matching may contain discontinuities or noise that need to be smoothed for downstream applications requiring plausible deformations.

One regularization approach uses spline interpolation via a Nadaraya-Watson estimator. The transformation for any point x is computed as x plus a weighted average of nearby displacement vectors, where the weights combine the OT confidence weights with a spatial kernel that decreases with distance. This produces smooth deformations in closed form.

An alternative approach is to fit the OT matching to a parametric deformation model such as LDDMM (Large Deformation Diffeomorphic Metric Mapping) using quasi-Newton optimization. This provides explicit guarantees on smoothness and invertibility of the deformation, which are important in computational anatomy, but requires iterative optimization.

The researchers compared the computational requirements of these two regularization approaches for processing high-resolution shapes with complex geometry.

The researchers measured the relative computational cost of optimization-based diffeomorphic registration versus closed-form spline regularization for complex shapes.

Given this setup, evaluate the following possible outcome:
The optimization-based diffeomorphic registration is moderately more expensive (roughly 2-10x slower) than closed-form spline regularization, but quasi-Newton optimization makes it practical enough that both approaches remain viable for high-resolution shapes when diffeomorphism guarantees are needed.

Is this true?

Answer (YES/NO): NO